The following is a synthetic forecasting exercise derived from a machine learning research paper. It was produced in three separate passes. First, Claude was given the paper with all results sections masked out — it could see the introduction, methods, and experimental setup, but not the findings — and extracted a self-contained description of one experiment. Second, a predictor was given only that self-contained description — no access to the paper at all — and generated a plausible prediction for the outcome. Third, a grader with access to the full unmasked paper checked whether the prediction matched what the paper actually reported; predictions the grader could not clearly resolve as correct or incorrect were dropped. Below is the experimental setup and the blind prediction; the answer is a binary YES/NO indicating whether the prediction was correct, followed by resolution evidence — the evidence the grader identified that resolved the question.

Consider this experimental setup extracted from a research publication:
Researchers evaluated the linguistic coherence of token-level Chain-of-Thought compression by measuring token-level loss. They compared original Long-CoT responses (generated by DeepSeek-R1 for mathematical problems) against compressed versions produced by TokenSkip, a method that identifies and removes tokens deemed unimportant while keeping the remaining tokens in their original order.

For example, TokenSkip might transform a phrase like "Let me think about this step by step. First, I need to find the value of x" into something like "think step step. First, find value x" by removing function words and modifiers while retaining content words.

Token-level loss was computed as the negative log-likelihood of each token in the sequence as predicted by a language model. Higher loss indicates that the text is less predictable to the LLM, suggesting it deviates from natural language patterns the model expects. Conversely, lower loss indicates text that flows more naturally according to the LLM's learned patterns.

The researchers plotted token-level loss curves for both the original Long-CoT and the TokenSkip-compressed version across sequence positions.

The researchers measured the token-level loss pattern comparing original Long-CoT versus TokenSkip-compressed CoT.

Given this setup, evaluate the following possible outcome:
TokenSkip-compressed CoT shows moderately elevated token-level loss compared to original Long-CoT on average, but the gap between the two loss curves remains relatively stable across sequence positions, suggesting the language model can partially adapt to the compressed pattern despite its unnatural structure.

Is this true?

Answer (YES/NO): NO